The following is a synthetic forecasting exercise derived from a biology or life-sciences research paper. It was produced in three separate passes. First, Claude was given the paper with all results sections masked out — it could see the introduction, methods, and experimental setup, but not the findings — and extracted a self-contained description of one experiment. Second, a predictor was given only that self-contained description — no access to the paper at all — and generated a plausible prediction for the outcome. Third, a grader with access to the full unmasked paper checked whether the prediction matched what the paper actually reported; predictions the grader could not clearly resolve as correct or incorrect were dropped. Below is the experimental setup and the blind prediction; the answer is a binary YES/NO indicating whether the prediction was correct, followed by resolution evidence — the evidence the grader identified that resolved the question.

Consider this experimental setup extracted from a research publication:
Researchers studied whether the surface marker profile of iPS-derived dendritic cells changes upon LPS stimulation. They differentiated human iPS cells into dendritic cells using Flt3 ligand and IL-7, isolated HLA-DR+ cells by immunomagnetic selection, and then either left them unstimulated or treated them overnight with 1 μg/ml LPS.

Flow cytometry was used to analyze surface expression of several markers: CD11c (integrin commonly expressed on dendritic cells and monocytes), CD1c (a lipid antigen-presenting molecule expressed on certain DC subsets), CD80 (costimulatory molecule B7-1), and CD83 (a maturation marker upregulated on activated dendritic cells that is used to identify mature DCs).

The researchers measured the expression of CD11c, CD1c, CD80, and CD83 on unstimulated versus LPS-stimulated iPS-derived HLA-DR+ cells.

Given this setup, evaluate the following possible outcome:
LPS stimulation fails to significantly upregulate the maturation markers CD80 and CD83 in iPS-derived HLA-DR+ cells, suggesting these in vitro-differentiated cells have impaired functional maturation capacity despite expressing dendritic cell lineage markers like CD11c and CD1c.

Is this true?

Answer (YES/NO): YES